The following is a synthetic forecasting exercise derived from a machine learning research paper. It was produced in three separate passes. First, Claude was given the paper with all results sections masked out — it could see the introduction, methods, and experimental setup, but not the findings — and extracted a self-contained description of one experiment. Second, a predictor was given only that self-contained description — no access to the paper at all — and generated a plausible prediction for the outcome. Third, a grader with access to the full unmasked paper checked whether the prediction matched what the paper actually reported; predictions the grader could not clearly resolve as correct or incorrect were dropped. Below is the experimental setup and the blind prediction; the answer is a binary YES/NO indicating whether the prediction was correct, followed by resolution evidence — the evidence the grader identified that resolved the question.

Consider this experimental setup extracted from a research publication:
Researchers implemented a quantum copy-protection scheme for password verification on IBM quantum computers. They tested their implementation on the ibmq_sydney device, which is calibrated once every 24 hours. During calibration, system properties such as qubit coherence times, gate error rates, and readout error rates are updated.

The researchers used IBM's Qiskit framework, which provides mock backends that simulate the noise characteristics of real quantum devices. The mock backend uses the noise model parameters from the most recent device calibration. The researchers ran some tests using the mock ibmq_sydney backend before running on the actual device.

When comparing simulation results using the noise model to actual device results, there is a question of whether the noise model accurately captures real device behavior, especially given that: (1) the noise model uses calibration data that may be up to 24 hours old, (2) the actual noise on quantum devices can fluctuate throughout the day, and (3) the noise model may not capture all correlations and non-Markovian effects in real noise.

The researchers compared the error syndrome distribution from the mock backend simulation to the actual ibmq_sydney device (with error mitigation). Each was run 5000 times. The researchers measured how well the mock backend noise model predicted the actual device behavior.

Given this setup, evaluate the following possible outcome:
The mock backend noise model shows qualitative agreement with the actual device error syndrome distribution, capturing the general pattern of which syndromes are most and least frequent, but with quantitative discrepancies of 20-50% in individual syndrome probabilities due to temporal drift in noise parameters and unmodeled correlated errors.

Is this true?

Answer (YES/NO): NO